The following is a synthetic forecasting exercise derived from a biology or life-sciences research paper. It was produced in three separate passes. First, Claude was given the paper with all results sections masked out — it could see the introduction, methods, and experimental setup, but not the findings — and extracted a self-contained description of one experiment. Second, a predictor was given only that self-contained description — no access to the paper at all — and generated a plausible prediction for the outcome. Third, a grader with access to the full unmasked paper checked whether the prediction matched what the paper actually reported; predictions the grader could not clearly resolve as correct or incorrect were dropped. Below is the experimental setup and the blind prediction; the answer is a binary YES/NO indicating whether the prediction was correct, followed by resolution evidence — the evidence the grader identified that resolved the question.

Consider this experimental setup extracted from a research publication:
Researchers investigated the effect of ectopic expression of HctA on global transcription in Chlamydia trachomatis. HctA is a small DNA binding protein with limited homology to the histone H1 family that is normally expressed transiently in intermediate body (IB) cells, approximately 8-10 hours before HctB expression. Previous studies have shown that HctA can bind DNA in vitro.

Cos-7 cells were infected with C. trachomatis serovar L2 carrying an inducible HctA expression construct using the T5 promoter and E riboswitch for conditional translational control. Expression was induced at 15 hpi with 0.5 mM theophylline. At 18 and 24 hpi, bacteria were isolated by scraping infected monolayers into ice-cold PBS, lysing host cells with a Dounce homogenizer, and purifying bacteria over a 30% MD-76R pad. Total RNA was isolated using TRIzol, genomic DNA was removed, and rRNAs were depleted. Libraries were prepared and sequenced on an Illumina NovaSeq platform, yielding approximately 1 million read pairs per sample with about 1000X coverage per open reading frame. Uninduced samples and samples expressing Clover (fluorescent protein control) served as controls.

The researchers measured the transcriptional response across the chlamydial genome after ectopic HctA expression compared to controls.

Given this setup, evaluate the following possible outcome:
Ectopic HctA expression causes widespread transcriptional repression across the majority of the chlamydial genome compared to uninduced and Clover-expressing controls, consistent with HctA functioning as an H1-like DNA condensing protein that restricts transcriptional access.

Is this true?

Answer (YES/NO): NO